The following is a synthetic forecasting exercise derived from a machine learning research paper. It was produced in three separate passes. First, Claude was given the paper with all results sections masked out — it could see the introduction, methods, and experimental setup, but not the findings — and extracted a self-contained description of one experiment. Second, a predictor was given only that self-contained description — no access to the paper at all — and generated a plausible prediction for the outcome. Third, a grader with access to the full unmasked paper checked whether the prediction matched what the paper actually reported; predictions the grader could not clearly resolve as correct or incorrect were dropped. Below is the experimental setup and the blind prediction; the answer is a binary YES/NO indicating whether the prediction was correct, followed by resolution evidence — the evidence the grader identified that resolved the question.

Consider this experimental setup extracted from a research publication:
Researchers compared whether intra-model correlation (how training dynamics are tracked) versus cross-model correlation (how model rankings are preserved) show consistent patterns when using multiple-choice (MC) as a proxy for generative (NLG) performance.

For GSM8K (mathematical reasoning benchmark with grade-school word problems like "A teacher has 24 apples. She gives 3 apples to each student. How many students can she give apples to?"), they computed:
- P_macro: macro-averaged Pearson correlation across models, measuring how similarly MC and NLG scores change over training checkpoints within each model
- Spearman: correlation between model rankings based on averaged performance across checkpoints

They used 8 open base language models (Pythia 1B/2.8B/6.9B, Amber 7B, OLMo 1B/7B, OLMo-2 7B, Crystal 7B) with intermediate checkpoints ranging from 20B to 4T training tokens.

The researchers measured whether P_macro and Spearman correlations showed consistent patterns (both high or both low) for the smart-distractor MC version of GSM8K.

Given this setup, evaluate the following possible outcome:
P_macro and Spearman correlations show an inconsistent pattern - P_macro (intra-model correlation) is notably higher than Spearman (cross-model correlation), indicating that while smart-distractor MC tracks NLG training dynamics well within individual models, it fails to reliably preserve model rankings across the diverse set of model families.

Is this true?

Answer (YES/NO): NO